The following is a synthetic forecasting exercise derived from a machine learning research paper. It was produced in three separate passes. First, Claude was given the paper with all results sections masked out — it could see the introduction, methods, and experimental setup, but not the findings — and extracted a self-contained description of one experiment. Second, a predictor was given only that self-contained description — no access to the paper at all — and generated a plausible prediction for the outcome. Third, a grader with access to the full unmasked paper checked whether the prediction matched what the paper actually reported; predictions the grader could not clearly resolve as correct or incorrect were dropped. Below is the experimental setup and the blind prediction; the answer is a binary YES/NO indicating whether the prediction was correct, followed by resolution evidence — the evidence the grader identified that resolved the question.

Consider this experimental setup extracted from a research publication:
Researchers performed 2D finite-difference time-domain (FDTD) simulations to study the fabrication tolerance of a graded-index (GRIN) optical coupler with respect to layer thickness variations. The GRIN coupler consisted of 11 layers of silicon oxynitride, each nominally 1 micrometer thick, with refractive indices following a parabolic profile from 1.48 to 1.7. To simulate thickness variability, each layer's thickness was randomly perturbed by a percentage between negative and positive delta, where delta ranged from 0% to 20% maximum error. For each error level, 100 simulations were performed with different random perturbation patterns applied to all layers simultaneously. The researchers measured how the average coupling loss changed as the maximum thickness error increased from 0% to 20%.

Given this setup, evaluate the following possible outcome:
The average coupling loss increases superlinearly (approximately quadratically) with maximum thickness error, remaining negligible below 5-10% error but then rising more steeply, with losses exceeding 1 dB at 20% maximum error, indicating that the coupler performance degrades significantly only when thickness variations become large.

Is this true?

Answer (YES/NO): NO